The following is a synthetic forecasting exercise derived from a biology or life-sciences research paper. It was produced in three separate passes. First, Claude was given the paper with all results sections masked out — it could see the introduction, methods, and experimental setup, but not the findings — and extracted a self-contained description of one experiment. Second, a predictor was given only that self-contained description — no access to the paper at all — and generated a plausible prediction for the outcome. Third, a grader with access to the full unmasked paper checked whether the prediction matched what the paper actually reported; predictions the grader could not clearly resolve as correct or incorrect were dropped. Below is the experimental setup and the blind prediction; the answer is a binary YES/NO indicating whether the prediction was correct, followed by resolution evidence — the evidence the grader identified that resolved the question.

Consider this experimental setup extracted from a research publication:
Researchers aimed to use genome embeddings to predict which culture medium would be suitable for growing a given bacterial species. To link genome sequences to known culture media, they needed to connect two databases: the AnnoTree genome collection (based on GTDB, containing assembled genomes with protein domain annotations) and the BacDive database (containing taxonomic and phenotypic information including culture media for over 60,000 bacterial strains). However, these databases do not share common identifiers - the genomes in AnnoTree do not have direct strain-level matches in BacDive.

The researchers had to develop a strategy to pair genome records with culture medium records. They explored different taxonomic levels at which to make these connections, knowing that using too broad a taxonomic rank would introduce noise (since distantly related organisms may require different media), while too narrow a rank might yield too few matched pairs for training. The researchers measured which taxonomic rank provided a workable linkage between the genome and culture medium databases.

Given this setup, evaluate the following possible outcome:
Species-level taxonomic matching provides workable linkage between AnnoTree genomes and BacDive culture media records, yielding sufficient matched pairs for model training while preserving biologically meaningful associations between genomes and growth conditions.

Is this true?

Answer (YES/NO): NO